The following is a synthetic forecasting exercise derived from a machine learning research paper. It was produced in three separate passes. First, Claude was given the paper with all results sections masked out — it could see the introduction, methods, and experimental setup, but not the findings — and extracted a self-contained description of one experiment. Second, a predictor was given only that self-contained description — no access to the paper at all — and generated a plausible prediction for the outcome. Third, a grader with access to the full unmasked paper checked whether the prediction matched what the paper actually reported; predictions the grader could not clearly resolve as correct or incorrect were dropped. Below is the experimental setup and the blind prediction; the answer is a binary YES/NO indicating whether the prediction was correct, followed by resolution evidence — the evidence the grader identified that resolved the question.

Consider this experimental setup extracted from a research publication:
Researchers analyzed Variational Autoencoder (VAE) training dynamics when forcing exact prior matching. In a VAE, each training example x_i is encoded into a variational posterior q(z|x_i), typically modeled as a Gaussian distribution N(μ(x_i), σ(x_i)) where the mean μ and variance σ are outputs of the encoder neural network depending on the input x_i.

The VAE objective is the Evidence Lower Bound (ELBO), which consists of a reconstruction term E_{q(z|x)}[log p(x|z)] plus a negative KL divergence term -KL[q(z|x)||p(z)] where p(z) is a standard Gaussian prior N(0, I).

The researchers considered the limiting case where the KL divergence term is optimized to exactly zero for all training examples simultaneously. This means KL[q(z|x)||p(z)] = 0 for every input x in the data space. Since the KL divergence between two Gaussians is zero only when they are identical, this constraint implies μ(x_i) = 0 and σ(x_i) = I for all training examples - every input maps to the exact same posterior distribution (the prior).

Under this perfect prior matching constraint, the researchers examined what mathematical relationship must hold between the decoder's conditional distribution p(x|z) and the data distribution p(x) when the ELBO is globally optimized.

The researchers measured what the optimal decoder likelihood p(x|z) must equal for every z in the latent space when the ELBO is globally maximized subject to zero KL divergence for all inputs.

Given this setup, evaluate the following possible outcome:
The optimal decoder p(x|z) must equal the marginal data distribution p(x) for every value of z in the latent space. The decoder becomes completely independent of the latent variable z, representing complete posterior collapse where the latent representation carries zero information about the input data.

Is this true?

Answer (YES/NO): YES